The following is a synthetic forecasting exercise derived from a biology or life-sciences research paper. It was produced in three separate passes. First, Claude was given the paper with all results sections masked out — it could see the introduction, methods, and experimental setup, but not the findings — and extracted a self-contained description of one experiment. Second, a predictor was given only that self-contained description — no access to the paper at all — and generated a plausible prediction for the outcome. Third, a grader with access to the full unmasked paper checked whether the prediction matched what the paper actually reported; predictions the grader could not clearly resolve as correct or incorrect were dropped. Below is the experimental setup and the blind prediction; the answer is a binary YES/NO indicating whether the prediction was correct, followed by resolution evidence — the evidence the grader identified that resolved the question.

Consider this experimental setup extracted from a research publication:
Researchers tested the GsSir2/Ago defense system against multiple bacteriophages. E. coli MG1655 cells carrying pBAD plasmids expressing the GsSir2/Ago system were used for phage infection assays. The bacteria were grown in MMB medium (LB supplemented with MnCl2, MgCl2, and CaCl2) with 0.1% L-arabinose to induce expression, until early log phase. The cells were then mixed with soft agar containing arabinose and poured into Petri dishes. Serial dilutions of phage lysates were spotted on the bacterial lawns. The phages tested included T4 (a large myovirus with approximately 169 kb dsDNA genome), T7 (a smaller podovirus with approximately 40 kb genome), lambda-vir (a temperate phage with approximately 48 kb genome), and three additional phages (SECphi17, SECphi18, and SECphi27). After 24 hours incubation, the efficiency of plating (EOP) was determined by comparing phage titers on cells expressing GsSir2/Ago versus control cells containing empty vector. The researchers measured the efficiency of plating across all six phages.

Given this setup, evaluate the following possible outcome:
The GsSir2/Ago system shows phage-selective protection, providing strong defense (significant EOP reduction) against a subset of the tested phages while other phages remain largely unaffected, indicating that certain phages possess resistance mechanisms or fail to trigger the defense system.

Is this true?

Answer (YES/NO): YES